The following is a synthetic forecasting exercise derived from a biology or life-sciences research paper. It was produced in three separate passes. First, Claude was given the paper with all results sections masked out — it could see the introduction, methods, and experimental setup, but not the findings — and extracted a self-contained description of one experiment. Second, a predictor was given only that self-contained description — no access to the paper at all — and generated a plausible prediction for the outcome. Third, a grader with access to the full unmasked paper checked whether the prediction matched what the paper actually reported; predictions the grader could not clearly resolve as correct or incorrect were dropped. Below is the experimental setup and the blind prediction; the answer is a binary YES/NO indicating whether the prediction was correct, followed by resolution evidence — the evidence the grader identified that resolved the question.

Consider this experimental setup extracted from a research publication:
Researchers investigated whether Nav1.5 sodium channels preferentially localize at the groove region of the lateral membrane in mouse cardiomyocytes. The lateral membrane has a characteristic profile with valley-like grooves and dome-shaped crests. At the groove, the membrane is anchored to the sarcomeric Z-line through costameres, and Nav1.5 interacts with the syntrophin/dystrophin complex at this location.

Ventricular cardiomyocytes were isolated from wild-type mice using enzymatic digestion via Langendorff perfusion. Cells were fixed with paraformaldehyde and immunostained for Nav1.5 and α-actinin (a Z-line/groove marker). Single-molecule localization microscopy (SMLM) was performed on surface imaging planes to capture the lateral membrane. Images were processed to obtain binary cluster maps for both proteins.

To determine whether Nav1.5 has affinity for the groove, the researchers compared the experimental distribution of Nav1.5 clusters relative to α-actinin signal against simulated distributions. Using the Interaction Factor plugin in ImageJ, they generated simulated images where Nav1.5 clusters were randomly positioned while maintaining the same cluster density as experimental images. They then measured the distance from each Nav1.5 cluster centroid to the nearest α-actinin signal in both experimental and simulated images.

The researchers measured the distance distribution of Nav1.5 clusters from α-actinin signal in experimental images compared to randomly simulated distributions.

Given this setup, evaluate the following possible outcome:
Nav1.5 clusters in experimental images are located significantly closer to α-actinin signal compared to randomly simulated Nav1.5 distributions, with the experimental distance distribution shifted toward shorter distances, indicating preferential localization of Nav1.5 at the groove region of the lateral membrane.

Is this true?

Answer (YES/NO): YES